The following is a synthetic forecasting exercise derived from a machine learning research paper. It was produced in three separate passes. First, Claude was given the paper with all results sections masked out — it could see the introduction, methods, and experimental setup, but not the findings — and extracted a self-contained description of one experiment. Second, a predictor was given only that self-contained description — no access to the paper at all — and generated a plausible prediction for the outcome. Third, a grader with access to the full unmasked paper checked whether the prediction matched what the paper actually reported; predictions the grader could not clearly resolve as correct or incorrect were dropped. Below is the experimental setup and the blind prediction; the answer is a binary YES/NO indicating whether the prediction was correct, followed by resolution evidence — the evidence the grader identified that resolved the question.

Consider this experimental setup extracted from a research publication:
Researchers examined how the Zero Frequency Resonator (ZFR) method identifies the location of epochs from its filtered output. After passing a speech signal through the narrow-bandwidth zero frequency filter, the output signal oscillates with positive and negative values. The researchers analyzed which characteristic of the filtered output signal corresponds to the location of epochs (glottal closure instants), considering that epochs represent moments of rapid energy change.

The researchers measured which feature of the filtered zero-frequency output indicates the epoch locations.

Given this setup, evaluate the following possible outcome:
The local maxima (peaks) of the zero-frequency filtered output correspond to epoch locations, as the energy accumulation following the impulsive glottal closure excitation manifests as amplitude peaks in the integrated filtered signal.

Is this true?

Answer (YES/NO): NO